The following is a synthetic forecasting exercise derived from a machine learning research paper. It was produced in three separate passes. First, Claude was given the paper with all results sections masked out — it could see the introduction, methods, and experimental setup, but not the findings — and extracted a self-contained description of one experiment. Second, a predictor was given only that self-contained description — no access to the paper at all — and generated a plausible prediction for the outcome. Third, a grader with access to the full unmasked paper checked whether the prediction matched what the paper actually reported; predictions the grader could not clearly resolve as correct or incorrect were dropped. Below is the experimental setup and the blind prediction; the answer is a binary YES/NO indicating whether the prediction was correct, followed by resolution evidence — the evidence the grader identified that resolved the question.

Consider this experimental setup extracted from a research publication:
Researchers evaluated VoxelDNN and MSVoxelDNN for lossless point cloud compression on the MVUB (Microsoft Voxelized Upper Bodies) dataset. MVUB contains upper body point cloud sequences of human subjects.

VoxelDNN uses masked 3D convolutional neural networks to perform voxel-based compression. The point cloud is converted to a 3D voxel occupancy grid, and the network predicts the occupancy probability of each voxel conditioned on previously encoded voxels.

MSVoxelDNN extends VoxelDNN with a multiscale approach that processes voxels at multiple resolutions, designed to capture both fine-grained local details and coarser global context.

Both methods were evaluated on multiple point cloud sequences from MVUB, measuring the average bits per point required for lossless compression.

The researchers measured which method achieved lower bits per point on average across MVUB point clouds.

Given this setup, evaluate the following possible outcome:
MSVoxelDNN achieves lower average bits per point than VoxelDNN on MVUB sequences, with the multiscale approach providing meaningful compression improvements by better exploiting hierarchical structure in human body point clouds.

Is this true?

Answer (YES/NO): NO